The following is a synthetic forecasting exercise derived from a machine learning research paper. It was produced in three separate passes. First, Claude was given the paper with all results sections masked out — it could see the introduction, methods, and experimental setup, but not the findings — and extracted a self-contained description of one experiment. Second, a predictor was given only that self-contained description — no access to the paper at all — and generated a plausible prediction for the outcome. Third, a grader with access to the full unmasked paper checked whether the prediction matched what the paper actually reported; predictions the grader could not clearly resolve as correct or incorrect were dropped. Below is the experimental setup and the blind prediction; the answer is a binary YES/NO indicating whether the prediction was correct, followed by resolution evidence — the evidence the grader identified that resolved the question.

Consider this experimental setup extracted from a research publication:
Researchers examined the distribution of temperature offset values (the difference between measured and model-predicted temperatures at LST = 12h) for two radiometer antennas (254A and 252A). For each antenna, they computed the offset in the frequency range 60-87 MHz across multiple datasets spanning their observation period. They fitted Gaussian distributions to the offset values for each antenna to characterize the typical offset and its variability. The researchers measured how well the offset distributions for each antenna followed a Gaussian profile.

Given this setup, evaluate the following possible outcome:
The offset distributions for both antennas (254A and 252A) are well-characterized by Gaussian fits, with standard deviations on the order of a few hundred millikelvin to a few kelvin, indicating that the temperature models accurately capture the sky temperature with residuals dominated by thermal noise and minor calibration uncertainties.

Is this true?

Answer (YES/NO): NO